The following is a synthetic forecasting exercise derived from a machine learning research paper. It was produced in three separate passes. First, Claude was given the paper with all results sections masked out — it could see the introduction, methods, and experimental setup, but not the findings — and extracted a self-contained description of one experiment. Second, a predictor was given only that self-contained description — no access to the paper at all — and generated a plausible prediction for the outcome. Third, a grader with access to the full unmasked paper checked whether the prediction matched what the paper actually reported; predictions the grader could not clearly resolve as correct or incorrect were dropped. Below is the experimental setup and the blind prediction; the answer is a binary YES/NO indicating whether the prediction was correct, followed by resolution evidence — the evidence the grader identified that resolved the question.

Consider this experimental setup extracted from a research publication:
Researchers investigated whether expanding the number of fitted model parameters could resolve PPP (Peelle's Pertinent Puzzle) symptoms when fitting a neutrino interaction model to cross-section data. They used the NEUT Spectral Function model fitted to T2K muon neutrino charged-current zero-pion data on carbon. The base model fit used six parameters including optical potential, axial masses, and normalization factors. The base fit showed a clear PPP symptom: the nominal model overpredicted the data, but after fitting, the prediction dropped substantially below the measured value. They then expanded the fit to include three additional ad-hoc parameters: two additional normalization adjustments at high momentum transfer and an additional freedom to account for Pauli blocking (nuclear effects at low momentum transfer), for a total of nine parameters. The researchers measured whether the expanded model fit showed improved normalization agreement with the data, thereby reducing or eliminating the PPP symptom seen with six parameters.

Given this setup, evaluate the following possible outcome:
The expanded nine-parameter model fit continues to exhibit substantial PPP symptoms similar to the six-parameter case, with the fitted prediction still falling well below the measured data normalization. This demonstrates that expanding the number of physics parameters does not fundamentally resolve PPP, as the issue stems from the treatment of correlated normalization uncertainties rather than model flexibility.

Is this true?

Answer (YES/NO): NO